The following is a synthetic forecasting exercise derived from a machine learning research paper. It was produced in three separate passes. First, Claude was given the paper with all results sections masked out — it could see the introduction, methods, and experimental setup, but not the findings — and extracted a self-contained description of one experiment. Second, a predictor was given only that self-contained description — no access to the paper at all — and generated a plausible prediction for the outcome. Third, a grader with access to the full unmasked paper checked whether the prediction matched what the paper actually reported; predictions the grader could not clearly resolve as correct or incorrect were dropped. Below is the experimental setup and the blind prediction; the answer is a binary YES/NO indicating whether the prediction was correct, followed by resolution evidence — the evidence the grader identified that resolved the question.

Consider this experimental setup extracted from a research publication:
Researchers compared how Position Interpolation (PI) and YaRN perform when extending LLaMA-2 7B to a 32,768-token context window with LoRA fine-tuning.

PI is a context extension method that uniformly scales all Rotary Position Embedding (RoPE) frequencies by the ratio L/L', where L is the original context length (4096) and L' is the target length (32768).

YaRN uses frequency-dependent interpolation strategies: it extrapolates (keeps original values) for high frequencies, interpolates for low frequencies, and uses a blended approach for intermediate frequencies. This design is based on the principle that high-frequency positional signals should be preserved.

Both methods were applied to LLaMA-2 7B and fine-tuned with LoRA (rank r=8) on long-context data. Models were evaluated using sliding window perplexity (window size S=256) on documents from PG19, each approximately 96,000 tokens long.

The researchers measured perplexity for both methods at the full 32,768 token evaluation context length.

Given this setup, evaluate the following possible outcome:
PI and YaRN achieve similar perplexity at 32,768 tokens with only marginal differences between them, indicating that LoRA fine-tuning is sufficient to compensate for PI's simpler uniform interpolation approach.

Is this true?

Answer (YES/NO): NO